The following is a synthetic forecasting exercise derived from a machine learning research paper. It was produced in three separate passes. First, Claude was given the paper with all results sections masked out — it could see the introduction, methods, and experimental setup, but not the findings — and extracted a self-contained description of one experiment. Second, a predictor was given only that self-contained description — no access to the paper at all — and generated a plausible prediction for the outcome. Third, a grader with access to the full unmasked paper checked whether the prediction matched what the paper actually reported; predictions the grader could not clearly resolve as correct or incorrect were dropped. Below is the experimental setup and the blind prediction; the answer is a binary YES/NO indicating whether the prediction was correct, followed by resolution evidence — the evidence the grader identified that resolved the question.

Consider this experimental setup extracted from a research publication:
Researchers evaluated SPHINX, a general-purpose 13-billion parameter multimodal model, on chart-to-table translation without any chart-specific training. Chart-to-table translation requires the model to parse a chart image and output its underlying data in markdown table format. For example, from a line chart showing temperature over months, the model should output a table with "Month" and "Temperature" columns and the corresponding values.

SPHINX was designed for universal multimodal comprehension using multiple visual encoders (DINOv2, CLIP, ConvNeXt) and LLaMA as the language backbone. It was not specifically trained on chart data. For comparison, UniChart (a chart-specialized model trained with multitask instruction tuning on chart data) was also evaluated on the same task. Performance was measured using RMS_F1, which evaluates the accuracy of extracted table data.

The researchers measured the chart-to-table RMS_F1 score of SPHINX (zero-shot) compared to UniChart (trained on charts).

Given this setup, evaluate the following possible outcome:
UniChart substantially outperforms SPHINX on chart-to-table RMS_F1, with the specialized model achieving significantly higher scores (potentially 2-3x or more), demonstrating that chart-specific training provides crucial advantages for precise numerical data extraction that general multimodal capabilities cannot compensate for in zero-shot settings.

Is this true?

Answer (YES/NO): YES